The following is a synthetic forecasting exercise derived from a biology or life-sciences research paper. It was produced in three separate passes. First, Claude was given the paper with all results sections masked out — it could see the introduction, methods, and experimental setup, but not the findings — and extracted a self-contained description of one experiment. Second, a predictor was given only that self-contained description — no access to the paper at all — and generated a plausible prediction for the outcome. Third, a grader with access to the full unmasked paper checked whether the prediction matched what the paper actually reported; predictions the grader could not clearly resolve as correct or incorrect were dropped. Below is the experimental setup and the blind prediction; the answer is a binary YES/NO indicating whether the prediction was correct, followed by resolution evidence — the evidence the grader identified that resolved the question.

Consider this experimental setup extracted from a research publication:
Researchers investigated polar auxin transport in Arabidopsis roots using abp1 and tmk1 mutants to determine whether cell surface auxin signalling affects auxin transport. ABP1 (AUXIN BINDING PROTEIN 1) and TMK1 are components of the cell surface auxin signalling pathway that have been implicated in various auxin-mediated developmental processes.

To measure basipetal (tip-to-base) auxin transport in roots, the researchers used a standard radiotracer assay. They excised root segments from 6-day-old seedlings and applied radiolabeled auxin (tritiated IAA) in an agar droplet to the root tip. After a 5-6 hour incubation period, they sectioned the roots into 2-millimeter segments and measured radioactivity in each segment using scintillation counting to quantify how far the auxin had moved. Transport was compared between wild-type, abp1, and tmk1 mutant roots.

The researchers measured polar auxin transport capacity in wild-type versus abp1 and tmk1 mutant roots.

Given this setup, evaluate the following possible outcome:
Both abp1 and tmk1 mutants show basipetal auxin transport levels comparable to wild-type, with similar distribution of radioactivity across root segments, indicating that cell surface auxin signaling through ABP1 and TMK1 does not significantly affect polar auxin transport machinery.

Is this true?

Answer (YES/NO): NO